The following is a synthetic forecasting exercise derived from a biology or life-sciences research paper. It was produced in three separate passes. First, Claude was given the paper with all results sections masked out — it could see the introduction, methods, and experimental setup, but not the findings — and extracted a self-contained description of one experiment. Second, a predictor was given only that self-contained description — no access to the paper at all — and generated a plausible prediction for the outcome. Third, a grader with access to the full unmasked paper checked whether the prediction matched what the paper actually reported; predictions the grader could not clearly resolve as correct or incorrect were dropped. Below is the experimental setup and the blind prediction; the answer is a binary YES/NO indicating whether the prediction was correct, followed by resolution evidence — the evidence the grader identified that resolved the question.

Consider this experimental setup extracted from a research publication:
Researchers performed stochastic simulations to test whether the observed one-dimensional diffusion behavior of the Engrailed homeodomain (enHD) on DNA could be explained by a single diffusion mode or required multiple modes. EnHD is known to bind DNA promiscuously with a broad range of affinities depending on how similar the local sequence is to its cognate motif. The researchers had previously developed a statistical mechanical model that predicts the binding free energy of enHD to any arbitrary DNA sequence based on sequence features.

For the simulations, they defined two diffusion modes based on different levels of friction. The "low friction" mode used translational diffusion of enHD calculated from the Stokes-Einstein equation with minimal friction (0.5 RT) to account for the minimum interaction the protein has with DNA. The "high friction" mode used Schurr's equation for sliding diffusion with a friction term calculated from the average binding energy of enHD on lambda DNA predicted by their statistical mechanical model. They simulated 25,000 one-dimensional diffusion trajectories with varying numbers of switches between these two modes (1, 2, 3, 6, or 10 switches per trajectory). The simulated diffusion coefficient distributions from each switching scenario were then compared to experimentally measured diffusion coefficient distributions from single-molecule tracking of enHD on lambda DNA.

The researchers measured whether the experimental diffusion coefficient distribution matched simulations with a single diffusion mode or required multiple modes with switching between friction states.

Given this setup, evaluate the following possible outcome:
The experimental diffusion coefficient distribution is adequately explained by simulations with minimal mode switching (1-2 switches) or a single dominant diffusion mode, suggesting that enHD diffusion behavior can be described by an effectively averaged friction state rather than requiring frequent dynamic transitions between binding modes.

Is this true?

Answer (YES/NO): NO